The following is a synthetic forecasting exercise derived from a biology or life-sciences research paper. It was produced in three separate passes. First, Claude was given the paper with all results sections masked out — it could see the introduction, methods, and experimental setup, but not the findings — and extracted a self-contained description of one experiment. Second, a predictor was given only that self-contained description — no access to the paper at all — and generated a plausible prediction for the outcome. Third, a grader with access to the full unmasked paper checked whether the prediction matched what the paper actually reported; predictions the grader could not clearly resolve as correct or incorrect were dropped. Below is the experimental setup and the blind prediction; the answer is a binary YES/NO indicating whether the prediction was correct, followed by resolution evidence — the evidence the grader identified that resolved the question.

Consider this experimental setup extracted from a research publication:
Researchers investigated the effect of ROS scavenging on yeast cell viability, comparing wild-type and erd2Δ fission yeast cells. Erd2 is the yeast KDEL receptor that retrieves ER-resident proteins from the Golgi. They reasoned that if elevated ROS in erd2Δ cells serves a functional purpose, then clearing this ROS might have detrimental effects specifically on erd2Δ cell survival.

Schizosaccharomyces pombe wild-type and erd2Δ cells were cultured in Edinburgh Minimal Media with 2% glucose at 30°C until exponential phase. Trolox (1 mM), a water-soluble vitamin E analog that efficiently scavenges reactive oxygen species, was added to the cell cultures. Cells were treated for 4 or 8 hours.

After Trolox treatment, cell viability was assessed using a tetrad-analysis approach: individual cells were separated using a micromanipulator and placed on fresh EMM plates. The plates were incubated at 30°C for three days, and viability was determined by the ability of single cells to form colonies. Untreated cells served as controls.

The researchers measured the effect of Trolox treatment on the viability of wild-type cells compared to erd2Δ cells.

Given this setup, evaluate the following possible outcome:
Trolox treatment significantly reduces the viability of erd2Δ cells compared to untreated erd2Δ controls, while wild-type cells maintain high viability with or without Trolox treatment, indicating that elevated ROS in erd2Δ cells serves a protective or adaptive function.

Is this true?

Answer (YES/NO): YES